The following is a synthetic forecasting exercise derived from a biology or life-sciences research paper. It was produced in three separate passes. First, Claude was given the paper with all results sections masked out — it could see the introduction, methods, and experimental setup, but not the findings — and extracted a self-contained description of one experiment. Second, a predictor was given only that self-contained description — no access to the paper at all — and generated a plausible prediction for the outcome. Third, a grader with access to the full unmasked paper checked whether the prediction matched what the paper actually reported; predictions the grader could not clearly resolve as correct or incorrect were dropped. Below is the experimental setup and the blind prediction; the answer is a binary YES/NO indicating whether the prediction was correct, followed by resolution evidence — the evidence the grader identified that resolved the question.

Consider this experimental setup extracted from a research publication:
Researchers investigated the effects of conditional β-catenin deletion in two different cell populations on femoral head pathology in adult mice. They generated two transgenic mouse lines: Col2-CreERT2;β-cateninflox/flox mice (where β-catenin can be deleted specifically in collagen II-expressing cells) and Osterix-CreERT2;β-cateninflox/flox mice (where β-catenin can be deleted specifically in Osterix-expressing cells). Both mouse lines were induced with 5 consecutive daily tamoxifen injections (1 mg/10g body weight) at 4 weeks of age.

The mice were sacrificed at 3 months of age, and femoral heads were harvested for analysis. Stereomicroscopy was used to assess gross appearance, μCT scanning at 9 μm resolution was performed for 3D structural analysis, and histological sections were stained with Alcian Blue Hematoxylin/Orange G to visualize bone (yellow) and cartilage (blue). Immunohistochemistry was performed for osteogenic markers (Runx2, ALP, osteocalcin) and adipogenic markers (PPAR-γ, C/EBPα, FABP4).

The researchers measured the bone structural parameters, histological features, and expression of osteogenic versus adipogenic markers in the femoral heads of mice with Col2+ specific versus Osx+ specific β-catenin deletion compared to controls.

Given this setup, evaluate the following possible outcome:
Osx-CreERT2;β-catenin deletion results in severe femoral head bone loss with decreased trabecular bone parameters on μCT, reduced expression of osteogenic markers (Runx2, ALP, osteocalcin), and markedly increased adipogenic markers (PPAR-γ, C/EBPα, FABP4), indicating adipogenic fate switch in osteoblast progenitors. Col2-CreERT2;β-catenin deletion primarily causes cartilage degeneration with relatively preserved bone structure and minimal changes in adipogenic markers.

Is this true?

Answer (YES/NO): NO